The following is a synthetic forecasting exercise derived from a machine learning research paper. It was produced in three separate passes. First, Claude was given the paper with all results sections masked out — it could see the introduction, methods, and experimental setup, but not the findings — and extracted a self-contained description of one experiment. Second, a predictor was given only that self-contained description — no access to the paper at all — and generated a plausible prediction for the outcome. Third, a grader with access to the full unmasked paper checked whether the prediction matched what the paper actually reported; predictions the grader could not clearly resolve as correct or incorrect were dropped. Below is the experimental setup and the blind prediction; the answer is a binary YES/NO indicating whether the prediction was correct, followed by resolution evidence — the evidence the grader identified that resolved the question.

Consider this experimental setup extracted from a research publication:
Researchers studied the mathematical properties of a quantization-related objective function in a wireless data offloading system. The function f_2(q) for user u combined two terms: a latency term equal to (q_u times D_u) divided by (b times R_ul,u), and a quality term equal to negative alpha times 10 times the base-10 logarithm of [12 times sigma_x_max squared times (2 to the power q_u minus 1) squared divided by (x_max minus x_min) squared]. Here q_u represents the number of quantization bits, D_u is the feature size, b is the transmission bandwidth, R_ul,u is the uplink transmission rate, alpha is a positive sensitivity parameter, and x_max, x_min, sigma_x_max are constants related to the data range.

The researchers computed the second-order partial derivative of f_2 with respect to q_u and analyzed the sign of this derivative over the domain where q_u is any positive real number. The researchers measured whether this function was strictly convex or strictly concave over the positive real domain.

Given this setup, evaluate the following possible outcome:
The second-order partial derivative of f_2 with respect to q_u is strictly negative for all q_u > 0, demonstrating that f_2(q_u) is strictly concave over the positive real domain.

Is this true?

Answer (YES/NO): NO